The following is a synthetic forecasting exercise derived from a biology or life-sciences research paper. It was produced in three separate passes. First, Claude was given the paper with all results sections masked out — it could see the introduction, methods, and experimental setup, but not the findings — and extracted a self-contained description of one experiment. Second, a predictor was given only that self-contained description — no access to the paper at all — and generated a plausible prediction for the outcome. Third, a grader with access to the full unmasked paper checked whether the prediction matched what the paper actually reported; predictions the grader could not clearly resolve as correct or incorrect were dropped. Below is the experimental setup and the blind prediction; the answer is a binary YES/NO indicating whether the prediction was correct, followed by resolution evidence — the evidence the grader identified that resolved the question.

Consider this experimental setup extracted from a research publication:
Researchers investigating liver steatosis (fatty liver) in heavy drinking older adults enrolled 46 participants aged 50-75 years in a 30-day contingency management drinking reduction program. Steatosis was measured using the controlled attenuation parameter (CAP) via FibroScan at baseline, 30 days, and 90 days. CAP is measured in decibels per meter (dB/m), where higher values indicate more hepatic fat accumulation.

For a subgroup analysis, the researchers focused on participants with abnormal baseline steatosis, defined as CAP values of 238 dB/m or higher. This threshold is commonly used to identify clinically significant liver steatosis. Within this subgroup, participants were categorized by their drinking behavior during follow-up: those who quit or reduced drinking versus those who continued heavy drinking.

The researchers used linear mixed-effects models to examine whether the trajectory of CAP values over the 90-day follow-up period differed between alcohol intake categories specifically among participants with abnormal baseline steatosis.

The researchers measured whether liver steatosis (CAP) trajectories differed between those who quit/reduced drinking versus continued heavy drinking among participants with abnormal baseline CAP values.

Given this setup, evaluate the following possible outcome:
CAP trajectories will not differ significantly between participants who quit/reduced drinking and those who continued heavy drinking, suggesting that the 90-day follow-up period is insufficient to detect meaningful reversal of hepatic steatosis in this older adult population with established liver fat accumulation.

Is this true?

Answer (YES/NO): YES